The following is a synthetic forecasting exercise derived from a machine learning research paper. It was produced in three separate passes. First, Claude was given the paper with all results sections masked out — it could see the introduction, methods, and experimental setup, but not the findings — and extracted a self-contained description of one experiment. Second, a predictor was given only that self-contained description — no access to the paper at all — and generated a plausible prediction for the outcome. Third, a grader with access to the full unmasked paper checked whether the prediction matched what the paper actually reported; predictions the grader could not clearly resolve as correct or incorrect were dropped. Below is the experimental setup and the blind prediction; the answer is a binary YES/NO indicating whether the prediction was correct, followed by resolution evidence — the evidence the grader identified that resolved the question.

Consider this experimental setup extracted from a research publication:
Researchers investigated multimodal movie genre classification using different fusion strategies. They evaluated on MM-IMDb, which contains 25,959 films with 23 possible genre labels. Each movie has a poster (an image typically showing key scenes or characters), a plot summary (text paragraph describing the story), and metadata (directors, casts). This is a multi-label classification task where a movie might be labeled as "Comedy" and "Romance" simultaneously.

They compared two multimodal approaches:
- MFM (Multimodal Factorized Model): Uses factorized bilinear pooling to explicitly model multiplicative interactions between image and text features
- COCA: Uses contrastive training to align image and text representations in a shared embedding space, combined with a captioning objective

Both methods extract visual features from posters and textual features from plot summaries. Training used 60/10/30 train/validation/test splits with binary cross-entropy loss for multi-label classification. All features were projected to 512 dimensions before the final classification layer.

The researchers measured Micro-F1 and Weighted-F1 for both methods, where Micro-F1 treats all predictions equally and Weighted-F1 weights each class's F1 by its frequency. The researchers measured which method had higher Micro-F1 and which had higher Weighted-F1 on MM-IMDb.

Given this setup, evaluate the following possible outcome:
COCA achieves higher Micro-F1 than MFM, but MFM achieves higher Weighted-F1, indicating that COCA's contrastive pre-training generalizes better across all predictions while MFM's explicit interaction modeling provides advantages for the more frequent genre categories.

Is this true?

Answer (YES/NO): YES